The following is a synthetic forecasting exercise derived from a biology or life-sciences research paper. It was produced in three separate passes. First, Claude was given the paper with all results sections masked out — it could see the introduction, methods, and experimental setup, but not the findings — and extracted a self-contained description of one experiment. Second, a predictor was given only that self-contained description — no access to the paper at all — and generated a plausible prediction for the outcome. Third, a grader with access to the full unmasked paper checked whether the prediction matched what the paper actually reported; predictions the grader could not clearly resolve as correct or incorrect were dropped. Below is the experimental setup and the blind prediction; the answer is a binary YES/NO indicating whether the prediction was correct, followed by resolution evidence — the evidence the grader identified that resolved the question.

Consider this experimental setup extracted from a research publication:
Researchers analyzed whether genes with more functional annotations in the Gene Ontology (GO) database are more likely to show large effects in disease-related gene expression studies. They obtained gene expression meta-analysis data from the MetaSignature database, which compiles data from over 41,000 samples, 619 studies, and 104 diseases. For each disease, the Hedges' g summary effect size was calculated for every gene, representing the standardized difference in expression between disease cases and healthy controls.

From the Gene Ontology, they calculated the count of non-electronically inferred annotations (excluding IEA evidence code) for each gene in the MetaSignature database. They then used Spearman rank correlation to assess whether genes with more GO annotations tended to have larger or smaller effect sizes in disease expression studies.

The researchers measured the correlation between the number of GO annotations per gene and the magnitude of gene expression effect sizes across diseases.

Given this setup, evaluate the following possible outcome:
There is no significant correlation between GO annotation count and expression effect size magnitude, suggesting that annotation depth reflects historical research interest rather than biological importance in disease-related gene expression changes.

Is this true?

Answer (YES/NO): YES